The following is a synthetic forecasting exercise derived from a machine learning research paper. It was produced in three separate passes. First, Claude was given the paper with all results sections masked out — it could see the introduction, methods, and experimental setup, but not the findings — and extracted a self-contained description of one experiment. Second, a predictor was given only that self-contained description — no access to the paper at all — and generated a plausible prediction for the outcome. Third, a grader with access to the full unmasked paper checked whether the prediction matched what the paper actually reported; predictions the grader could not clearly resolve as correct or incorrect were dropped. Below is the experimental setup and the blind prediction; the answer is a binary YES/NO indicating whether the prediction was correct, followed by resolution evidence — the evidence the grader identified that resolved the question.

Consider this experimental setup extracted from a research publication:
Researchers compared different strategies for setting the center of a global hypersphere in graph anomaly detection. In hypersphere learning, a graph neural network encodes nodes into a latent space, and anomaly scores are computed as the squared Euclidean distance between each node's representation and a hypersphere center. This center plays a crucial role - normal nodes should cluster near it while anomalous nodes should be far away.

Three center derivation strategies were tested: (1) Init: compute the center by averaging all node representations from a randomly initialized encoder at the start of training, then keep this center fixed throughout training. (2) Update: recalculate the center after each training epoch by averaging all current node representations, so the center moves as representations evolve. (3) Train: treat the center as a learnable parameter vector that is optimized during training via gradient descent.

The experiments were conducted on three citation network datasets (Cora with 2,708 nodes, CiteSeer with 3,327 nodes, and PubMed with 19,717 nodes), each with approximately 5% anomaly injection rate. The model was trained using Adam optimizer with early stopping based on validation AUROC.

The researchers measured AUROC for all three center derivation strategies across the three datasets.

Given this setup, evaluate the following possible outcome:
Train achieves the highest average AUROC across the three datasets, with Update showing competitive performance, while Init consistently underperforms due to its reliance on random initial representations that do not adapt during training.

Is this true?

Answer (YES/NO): NO